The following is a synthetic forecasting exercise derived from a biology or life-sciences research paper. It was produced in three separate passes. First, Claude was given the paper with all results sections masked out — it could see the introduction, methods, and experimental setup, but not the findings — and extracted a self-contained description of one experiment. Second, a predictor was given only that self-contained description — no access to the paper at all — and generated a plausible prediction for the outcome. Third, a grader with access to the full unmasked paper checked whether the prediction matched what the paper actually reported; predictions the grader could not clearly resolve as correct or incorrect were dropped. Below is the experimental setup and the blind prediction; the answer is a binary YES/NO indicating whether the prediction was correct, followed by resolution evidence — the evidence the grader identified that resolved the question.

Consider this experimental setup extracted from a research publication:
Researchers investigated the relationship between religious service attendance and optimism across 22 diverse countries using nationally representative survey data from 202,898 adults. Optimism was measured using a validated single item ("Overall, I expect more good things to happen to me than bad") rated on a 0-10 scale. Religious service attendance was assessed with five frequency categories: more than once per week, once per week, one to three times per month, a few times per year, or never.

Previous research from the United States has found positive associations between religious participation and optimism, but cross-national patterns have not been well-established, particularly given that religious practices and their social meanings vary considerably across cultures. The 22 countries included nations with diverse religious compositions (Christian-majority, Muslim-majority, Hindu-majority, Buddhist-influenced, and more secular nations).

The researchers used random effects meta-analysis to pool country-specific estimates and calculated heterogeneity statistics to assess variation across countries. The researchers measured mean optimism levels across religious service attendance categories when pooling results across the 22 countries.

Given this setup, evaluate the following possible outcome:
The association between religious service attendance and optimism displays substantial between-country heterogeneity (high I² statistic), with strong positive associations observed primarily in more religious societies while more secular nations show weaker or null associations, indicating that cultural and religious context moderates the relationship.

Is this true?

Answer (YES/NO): NO